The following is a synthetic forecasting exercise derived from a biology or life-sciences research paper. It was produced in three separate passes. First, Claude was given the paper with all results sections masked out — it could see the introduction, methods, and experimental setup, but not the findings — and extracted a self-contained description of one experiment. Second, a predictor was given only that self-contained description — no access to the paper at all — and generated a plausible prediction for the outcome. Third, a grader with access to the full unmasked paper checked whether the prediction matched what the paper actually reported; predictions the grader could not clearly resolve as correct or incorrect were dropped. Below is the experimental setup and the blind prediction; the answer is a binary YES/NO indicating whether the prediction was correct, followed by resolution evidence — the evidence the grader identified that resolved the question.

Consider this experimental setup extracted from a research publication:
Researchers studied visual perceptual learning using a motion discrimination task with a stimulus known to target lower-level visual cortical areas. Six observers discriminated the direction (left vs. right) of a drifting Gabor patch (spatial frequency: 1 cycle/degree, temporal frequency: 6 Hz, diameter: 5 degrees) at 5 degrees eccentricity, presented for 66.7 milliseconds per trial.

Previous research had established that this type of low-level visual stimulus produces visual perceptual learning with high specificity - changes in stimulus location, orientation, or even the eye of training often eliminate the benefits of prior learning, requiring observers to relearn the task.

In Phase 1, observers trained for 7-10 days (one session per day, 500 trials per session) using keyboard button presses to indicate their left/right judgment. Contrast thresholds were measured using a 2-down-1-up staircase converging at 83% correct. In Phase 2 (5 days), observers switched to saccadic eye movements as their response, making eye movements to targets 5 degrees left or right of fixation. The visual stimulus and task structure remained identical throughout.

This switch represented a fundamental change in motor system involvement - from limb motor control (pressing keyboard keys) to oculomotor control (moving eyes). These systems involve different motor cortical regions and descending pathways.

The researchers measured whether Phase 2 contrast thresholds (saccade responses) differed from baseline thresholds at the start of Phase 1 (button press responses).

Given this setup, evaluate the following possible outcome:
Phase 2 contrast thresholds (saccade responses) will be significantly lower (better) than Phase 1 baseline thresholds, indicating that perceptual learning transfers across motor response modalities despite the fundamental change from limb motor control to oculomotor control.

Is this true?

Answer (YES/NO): YES